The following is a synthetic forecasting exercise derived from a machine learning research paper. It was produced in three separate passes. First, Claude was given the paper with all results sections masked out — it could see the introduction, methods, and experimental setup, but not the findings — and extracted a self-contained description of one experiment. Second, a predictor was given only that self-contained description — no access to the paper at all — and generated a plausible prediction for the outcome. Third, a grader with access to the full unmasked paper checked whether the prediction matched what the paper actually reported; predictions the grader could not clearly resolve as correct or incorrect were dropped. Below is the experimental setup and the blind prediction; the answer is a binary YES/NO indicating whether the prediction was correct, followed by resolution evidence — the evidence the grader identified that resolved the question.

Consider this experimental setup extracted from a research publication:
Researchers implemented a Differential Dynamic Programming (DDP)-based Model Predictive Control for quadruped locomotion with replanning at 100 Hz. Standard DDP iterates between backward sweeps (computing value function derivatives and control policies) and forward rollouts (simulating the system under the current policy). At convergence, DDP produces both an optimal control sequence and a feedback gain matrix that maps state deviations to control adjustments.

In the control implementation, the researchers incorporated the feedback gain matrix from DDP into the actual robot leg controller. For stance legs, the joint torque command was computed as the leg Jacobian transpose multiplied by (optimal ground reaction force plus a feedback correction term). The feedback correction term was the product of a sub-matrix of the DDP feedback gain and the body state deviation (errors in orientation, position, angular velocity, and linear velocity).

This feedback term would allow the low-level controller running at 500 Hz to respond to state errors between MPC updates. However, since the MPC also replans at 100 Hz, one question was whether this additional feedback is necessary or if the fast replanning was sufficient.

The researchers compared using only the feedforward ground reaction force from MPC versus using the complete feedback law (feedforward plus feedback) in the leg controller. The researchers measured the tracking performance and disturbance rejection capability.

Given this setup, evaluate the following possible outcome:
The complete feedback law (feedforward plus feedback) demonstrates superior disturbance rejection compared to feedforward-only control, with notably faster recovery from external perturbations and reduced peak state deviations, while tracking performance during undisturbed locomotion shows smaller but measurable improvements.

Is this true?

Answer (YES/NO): NO